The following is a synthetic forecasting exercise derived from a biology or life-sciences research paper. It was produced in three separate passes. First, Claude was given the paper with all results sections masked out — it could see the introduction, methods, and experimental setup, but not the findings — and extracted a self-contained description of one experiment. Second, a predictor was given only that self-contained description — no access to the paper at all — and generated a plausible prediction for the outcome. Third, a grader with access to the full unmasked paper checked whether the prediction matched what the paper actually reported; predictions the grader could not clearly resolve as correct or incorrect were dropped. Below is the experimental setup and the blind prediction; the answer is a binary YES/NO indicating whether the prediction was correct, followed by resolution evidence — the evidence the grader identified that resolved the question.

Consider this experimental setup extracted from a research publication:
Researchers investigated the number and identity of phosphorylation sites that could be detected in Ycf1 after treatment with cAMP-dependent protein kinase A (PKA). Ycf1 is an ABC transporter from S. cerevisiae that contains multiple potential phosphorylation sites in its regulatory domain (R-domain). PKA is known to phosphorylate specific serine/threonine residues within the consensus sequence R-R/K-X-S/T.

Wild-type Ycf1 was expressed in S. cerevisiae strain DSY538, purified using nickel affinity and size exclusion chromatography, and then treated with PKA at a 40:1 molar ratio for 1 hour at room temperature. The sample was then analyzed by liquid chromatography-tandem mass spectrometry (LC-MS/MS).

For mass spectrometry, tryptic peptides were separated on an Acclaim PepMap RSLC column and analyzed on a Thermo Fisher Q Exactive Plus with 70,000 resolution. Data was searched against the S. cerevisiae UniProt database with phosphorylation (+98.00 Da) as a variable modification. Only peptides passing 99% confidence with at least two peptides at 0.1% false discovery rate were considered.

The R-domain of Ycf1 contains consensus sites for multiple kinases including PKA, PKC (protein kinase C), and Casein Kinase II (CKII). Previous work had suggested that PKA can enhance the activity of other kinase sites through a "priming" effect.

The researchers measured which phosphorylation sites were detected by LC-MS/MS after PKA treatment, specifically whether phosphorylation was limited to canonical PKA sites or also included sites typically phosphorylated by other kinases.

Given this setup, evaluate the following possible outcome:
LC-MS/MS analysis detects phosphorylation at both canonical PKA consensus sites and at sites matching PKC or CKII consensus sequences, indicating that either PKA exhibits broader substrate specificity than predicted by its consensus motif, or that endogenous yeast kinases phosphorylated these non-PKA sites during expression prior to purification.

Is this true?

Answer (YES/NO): YES